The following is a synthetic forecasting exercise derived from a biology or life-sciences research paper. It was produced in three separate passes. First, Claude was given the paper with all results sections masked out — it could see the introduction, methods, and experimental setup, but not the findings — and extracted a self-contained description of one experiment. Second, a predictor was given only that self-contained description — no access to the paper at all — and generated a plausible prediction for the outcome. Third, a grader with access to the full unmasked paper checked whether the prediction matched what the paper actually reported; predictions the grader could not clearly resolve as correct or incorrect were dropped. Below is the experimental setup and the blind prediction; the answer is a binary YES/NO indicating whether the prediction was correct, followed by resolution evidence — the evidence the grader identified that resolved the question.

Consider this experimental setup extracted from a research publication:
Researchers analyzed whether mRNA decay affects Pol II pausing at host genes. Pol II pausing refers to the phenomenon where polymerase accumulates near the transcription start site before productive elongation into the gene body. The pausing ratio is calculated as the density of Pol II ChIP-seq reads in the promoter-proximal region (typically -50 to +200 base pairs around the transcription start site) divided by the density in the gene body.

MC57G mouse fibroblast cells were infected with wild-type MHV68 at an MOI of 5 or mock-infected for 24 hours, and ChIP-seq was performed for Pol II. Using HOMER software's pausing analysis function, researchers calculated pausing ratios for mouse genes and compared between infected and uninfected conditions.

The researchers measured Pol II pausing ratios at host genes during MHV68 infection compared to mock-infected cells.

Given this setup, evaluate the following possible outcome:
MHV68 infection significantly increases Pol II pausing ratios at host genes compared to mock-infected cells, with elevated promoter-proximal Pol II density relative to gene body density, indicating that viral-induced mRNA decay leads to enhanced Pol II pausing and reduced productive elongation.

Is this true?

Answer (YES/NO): NO